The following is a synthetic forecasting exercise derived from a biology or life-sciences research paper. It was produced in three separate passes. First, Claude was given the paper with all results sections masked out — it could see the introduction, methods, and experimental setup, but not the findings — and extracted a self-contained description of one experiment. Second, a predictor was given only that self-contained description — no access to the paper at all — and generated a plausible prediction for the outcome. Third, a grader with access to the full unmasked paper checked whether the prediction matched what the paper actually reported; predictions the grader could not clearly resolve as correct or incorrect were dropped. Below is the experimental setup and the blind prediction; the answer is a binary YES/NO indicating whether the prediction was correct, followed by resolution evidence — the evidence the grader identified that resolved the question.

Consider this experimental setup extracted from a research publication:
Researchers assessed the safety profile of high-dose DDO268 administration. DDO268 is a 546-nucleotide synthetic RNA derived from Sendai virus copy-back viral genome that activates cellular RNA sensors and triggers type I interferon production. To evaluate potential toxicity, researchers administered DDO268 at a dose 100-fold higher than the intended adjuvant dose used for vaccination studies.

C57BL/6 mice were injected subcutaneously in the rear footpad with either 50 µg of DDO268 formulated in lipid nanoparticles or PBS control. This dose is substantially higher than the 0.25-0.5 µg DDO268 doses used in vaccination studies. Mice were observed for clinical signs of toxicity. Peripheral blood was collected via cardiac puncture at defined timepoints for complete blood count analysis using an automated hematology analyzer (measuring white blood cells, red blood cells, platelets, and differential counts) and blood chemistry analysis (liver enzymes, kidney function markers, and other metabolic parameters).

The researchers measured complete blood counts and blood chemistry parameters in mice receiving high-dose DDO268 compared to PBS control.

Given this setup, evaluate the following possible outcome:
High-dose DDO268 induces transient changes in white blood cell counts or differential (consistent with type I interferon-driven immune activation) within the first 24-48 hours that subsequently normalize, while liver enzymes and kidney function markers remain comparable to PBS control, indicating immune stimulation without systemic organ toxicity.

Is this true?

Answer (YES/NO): NO